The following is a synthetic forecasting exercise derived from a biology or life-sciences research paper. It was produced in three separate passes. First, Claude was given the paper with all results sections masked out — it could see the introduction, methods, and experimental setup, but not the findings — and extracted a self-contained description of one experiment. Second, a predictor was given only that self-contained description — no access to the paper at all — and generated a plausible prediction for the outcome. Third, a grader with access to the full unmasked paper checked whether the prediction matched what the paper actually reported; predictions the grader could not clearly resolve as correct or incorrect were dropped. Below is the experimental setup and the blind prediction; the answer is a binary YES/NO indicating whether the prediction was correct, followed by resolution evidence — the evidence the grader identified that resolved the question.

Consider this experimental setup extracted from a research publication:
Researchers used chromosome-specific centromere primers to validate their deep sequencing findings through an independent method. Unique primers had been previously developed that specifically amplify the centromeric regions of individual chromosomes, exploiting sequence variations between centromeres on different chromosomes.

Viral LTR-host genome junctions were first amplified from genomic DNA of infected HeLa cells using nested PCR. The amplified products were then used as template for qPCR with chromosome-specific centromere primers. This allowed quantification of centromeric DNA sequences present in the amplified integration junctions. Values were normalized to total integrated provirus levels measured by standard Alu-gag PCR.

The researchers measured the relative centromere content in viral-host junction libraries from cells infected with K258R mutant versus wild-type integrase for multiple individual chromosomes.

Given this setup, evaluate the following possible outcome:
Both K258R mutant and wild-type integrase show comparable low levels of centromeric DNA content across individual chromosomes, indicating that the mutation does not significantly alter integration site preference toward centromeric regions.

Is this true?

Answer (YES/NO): NO